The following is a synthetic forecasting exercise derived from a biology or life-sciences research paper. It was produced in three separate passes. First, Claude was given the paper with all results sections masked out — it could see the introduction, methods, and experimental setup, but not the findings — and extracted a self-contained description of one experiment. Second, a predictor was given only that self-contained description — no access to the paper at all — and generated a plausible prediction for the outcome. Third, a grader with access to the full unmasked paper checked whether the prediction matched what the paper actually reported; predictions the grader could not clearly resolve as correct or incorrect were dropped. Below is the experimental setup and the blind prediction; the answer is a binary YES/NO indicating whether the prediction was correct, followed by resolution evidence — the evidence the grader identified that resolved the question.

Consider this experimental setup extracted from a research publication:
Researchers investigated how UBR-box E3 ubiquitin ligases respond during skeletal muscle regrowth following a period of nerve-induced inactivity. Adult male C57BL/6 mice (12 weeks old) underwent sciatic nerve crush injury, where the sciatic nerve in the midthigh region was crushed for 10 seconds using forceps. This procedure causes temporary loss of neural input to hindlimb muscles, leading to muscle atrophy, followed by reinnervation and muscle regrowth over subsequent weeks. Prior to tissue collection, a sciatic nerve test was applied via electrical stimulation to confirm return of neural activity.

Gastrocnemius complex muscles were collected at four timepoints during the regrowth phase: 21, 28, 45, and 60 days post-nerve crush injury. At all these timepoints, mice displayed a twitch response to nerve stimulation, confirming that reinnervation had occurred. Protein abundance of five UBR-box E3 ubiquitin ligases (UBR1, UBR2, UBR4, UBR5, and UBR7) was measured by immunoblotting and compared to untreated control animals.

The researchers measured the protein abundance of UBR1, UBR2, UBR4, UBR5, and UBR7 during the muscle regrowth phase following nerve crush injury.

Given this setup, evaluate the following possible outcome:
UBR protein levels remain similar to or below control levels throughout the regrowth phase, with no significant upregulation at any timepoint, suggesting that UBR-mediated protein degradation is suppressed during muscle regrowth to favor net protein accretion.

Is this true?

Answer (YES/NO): NO